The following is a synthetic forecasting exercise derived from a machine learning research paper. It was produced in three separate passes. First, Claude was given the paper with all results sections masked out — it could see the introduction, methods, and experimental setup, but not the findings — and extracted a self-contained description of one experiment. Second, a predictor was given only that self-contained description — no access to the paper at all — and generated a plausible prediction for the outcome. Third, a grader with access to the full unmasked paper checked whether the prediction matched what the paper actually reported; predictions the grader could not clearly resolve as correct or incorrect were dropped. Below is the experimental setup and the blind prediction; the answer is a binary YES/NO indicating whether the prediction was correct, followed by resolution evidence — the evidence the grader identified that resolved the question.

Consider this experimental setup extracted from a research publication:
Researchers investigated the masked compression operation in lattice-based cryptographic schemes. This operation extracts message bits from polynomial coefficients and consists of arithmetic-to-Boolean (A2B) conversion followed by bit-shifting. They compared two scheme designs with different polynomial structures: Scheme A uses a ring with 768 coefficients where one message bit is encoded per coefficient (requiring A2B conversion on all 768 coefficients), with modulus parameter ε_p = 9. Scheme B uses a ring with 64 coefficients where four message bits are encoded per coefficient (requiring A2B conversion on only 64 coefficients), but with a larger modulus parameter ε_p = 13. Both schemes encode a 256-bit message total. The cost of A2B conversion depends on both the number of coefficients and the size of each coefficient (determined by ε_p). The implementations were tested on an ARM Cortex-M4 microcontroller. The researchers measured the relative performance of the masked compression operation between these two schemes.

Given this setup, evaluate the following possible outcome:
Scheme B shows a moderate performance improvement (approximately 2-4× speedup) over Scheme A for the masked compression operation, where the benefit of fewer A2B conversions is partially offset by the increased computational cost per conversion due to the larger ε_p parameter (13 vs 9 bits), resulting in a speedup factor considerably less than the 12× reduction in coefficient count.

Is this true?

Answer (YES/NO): NO